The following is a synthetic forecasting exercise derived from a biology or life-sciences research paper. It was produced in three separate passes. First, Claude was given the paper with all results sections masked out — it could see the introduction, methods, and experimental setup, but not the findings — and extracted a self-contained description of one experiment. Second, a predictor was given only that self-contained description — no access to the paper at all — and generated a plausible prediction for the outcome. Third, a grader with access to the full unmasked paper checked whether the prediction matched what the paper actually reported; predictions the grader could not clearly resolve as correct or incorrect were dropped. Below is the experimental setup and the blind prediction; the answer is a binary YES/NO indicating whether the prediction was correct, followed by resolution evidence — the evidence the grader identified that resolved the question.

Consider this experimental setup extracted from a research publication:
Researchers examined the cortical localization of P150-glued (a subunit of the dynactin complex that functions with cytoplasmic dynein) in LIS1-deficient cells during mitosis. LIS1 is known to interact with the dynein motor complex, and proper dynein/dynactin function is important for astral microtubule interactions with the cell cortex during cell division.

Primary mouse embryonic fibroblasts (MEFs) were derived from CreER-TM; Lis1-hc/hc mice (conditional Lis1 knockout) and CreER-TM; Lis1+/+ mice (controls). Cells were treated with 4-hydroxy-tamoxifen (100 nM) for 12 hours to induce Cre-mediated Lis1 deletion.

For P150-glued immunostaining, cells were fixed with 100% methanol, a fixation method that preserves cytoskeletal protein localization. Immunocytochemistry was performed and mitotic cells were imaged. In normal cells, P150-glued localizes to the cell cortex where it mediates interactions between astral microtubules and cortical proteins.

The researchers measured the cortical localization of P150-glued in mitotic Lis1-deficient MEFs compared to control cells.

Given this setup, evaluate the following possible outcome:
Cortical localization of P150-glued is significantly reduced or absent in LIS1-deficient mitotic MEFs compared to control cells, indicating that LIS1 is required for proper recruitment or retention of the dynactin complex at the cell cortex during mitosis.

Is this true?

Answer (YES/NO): YES